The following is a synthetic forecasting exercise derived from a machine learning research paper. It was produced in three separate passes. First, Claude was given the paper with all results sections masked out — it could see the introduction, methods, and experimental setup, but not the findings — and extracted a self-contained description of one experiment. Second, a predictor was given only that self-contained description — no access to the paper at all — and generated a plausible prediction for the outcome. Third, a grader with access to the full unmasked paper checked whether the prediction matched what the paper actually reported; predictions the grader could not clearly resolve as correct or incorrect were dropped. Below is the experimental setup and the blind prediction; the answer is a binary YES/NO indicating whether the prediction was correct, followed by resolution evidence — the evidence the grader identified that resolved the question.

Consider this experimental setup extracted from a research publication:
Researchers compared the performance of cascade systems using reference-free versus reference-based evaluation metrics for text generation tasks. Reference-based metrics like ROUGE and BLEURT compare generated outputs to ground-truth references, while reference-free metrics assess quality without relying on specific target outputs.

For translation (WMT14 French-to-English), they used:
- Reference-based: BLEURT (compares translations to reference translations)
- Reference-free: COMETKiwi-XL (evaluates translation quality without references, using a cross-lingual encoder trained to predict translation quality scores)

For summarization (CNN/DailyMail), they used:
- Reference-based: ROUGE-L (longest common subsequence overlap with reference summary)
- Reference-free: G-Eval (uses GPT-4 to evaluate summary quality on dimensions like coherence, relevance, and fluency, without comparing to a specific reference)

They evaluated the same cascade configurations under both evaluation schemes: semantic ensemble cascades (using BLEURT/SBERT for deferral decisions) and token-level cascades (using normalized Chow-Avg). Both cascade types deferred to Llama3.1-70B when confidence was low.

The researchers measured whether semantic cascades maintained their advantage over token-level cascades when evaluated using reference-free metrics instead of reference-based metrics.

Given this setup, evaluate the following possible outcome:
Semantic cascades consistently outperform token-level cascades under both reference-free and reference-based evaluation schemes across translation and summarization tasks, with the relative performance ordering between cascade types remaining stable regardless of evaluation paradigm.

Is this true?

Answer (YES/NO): NO